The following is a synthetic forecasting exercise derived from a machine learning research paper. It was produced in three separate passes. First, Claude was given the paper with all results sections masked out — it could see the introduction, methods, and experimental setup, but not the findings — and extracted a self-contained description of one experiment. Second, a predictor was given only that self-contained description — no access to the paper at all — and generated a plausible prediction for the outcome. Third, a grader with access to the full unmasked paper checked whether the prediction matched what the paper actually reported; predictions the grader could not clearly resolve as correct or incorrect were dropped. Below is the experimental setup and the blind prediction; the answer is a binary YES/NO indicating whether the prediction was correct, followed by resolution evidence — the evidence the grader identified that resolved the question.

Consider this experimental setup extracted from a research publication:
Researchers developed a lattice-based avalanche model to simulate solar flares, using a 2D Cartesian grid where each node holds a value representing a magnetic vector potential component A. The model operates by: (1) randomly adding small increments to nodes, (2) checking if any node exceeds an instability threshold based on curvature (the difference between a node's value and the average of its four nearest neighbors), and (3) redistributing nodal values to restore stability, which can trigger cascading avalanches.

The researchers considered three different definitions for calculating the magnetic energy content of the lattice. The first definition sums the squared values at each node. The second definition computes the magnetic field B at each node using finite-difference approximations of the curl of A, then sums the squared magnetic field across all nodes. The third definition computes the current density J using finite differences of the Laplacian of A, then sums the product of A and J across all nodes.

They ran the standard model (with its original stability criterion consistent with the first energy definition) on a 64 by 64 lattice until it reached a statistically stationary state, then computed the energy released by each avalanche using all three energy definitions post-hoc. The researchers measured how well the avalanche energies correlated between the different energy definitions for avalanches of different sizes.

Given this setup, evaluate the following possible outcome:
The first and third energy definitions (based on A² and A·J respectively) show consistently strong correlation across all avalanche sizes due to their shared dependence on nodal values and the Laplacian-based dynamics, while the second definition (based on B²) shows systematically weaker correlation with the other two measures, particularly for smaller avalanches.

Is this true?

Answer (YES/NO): NO